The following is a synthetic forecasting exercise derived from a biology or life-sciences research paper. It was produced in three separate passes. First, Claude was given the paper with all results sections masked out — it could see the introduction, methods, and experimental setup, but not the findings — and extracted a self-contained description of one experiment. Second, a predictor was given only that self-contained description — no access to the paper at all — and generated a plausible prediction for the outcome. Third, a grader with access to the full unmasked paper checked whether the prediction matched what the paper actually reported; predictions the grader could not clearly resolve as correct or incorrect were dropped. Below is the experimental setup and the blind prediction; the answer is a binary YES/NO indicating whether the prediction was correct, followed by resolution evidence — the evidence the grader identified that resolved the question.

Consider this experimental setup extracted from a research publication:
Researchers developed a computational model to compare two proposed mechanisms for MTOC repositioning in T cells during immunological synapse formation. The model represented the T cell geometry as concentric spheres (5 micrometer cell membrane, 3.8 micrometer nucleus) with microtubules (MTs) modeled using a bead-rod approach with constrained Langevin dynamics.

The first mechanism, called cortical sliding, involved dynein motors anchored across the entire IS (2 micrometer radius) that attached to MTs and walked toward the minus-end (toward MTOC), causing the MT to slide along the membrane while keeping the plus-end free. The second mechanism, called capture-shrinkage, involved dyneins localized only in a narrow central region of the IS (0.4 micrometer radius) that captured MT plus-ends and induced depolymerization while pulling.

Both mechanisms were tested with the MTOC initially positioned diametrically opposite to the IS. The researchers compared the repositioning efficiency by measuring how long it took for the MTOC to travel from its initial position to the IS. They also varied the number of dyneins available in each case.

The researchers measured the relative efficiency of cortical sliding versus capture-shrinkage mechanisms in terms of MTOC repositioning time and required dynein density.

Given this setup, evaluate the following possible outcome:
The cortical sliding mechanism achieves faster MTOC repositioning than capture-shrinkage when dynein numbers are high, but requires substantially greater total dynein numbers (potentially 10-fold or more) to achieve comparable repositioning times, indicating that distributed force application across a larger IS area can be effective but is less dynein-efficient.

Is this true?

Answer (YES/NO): NO